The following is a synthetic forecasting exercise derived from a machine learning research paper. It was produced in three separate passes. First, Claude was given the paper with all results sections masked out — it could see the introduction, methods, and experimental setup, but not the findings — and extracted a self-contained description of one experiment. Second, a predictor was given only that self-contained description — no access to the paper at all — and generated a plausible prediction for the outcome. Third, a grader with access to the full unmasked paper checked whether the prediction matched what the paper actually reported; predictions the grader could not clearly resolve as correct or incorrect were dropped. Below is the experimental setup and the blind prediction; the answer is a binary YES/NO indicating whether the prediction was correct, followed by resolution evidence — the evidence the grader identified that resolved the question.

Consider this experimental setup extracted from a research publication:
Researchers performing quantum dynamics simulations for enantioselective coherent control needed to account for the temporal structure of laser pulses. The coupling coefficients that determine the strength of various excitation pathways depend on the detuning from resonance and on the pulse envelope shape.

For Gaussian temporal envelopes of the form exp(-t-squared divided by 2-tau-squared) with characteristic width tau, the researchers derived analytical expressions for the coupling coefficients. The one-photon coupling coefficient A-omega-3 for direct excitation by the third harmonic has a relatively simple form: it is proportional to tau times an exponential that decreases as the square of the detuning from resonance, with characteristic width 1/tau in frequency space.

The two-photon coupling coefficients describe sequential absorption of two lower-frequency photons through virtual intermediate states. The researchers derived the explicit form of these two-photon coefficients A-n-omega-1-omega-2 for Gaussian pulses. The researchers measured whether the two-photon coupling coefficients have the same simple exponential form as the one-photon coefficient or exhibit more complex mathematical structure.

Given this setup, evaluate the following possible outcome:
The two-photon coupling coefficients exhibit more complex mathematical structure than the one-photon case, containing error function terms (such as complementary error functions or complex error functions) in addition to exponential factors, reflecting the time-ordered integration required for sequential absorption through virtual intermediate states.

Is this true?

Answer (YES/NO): YES